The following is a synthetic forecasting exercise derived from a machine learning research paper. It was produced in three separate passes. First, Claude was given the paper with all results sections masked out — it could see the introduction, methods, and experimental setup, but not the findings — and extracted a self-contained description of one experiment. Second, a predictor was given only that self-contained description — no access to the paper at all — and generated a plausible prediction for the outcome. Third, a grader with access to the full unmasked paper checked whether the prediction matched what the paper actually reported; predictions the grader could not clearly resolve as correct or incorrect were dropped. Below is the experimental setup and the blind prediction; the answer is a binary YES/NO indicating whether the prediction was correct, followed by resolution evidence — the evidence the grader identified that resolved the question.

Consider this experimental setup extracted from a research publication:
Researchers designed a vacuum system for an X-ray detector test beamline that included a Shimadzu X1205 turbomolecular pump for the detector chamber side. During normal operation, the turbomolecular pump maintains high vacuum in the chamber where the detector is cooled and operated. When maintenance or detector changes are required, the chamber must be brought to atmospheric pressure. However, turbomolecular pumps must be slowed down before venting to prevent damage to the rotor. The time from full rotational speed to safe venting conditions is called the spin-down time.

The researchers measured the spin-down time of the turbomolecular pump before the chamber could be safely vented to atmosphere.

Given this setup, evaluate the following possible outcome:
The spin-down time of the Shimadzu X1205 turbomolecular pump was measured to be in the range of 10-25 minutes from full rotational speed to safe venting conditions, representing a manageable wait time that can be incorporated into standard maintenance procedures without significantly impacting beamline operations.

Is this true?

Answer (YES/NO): NO